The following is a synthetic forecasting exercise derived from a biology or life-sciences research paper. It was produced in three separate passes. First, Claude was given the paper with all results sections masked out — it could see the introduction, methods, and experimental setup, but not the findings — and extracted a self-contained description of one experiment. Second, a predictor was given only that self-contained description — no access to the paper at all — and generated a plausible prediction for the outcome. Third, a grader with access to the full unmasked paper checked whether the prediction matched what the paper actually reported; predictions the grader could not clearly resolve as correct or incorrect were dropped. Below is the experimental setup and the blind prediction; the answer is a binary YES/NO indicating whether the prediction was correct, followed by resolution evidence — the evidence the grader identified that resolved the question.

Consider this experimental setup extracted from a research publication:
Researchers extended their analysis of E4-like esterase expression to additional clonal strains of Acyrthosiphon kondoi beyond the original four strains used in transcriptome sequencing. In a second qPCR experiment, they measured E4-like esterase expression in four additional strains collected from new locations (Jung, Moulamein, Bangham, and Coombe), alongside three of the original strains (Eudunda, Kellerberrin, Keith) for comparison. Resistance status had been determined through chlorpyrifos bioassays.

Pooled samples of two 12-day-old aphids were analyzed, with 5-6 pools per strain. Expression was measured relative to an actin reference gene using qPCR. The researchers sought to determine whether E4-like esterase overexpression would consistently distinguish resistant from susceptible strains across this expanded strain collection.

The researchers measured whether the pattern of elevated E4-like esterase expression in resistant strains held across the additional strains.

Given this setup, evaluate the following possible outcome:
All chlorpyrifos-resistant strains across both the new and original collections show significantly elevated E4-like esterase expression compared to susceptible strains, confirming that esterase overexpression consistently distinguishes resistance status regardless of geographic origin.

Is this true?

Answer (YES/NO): YES